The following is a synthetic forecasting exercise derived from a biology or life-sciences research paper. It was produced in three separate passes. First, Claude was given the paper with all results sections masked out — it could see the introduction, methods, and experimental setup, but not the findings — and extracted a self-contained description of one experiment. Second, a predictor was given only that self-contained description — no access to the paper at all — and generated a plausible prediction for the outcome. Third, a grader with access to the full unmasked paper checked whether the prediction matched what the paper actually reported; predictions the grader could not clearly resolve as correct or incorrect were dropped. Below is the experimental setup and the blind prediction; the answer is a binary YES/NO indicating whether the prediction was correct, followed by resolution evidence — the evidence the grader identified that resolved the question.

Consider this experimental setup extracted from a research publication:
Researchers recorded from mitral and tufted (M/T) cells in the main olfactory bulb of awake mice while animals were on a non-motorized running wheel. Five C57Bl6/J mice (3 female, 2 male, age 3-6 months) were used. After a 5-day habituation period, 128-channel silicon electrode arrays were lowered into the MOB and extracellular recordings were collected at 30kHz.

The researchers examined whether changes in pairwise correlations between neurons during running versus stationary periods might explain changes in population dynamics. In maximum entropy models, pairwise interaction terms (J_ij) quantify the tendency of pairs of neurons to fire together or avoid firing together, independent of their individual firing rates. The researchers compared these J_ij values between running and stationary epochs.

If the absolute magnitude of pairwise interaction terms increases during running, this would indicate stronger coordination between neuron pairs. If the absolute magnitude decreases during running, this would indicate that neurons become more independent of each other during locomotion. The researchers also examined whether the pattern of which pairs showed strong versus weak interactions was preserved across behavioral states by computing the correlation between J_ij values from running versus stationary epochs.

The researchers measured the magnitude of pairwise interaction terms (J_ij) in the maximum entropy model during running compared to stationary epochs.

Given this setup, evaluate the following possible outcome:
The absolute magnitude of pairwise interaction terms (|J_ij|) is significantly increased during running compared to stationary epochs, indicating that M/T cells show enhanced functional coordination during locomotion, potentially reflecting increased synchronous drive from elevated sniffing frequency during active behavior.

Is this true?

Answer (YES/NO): NO